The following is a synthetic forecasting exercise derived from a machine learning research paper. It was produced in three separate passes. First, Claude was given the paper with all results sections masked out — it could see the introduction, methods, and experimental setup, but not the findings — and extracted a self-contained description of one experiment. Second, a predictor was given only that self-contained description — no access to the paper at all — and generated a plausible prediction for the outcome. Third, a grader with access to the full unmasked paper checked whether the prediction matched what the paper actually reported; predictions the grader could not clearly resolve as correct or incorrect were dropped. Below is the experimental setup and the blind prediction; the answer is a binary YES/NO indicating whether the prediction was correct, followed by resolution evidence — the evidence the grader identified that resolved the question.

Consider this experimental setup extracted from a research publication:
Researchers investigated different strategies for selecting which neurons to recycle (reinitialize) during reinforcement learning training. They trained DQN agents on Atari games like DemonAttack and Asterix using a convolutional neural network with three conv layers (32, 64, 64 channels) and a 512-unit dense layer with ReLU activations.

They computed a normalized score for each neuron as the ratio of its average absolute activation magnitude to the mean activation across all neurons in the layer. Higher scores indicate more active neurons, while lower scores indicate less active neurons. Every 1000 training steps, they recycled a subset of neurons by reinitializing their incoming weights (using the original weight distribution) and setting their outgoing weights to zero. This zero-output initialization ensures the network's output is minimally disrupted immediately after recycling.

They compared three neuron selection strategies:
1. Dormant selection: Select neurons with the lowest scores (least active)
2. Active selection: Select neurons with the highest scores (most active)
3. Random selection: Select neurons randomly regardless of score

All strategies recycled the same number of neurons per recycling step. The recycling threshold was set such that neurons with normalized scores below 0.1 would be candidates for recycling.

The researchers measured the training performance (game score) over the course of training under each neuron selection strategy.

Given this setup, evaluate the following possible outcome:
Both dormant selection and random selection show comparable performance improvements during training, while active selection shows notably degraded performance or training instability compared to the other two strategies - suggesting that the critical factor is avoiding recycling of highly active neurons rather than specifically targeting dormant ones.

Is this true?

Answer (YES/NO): NO